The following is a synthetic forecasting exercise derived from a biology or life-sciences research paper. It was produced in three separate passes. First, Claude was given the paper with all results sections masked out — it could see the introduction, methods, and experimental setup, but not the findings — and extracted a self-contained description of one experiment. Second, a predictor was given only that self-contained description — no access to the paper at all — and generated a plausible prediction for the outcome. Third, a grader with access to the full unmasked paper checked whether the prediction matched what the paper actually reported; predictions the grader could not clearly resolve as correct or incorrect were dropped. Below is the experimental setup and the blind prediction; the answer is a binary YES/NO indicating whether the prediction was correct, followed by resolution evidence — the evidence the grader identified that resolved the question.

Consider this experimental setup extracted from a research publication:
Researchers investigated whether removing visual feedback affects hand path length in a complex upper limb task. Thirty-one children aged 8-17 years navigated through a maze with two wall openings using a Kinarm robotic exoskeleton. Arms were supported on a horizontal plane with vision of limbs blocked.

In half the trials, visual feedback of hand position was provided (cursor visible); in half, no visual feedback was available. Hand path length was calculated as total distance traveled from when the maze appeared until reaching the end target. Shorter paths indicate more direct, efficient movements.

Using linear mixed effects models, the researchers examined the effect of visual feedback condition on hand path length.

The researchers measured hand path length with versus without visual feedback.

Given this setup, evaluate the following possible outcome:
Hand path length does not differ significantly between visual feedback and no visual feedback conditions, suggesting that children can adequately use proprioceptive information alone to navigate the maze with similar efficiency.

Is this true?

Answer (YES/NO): NO